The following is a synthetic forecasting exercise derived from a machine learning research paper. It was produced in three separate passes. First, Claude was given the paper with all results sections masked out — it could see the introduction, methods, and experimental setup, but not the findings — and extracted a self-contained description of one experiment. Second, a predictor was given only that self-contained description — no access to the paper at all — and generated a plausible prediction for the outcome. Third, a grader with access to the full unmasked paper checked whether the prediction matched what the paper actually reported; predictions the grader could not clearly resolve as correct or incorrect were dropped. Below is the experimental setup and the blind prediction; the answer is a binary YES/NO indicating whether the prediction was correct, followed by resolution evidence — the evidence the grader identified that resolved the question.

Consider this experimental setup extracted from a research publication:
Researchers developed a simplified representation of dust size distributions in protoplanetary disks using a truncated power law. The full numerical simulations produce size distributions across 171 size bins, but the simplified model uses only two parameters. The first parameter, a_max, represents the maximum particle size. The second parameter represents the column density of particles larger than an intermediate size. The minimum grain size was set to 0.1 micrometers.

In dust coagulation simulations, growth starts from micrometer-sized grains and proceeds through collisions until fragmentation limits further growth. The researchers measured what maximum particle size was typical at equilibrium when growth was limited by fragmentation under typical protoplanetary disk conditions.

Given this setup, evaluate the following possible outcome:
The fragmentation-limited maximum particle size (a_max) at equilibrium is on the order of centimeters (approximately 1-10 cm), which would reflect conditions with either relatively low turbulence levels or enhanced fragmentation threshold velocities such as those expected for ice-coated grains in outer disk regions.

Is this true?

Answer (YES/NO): NO